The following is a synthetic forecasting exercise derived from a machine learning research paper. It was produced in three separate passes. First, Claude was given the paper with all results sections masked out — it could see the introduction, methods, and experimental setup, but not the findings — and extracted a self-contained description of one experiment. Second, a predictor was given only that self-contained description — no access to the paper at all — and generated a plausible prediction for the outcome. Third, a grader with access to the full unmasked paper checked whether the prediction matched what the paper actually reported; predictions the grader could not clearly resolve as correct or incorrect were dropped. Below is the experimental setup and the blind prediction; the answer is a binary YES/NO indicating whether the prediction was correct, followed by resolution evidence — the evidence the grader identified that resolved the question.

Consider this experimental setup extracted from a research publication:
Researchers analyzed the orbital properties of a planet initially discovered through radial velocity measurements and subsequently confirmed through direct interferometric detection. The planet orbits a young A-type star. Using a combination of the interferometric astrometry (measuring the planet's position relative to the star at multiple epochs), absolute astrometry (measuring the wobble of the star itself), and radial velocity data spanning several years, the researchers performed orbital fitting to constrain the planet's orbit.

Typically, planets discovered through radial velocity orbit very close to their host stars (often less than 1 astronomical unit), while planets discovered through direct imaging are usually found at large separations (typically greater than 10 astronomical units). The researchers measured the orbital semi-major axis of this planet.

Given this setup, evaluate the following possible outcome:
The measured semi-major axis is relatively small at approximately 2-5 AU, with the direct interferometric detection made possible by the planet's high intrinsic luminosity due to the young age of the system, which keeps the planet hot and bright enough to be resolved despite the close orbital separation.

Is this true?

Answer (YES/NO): YES